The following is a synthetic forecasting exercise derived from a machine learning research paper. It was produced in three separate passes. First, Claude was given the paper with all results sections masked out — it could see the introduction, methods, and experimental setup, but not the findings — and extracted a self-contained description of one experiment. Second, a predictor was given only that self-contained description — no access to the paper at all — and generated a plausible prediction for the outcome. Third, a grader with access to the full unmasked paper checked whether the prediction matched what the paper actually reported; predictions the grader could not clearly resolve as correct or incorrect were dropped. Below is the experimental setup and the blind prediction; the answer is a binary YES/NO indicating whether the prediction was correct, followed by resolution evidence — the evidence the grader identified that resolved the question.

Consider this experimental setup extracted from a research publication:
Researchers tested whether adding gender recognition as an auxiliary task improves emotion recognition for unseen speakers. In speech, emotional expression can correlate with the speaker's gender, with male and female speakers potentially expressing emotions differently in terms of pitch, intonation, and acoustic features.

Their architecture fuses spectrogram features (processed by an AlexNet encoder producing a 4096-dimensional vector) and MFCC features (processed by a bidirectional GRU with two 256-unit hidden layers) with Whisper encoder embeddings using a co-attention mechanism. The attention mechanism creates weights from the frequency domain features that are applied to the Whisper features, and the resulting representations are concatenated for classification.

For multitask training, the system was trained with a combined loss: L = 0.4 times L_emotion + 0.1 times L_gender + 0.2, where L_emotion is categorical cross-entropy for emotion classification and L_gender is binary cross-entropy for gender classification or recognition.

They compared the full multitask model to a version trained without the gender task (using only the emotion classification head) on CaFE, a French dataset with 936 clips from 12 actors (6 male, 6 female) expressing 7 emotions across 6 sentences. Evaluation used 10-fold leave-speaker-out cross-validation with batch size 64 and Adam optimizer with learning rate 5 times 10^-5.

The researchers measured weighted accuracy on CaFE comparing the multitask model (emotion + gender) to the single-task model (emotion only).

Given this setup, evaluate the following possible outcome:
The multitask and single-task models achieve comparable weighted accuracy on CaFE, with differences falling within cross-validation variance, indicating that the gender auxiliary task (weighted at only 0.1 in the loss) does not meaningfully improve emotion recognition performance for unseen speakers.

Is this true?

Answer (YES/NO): NO